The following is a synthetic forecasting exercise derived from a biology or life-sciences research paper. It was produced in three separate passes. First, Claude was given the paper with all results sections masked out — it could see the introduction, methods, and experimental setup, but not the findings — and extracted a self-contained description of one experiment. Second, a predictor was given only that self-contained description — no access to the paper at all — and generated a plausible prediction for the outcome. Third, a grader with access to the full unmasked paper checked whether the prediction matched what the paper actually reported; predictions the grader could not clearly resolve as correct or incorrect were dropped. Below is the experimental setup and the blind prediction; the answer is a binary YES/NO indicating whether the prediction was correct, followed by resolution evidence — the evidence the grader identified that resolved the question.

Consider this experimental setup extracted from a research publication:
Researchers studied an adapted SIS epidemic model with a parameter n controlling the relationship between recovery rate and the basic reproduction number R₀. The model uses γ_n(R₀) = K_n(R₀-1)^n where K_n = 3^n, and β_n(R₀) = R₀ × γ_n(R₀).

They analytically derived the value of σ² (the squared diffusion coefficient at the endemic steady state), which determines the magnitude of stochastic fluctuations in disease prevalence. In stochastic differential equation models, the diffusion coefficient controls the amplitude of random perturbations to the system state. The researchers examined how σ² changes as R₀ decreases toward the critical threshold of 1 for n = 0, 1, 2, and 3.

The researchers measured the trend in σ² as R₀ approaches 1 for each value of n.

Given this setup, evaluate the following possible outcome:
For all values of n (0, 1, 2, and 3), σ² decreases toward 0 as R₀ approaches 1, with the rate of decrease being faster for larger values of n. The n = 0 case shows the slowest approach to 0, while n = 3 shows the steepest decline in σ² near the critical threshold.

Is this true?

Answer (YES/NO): NO